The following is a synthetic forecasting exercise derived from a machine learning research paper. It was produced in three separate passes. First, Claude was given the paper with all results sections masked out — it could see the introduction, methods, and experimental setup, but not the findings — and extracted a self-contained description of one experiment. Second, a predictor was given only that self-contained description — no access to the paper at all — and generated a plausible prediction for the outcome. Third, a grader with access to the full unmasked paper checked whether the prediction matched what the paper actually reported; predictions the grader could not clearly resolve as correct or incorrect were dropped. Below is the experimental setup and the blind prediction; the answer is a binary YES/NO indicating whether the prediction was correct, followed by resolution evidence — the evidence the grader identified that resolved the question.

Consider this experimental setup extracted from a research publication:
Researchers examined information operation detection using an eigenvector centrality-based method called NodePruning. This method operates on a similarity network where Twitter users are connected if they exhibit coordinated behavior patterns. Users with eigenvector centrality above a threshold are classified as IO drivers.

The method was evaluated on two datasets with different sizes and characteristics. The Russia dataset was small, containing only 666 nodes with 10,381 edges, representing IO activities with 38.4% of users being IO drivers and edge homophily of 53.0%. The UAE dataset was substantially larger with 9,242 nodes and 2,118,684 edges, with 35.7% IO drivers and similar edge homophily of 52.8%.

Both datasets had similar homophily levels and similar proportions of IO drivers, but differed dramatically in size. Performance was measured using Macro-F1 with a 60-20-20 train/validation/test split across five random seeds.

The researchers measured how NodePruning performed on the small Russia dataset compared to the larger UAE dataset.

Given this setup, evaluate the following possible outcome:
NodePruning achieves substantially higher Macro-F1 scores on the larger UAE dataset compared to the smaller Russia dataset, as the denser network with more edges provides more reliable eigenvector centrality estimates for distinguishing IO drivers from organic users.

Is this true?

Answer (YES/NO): NO